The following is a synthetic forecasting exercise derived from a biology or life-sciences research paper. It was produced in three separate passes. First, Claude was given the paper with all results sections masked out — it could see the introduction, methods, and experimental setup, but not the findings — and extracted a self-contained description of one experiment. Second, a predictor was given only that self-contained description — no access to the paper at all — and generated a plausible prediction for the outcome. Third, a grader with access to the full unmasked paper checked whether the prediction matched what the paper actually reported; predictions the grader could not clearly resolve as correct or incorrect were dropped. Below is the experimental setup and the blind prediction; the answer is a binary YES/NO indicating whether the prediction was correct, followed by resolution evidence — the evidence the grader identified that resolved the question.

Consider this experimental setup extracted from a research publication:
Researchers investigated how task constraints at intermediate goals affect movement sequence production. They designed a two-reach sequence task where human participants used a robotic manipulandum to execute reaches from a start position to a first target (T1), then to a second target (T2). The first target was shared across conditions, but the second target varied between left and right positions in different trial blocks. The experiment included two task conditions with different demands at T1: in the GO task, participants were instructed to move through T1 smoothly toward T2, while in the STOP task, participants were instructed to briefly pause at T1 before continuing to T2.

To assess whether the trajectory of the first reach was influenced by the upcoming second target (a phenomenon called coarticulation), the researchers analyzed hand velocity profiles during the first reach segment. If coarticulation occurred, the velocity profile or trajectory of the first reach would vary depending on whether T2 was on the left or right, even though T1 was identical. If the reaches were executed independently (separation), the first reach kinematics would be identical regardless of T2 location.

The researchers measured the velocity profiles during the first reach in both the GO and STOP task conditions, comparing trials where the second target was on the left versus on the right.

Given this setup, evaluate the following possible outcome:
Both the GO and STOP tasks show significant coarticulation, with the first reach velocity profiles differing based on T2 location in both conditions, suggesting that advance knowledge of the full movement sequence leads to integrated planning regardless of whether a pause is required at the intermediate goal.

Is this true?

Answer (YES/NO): NO